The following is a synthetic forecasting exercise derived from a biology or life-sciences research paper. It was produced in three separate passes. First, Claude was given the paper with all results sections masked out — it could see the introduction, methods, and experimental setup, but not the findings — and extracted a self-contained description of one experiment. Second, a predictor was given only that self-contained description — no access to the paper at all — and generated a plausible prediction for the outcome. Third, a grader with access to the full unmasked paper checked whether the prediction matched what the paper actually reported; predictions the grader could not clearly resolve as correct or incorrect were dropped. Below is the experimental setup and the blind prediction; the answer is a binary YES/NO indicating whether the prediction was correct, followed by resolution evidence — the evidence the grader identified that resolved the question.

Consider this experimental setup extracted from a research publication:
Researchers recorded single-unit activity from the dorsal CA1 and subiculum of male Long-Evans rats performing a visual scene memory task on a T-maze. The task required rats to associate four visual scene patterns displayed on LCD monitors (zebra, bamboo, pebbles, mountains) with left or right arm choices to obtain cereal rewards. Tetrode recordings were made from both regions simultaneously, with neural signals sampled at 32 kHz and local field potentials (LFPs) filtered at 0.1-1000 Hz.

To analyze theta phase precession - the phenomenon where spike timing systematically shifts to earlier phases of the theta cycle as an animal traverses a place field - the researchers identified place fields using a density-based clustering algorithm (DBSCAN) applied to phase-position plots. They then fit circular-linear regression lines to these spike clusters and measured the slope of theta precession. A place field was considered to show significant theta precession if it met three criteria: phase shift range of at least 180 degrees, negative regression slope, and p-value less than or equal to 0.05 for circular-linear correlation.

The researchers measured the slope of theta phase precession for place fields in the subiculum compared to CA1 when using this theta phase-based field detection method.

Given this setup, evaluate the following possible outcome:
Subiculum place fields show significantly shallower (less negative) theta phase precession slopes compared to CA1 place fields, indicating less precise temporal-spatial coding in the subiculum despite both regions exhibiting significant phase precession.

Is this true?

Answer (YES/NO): NO